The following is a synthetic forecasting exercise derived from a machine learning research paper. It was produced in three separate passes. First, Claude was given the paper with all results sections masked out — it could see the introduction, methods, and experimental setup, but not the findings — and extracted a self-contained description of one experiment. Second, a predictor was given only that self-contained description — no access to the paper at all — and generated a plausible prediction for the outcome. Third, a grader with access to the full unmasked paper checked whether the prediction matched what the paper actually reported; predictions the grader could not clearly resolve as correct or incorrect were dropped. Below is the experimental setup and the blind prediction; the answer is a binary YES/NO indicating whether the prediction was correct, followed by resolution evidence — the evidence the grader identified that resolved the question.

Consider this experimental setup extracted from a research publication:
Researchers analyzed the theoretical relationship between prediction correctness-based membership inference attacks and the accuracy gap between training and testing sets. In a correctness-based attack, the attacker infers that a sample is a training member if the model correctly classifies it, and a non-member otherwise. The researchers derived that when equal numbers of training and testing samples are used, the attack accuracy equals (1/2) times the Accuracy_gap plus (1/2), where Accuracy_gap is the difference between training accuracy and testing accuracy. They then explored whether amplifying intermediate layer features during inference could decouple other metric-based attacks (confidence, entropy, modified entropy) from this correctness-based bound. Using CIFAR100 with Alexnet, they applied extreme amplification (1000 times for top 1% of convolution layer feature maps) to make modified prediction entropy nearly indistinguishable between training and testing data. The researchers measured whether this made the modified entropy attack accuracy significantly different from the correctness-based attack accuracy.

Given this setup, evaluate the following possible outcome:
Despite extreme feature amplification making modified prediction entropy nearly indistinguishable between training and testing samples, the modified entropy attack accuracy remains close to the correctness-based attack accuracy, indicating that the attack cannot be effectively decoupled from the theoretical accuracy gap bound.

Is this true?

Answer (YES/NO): YES